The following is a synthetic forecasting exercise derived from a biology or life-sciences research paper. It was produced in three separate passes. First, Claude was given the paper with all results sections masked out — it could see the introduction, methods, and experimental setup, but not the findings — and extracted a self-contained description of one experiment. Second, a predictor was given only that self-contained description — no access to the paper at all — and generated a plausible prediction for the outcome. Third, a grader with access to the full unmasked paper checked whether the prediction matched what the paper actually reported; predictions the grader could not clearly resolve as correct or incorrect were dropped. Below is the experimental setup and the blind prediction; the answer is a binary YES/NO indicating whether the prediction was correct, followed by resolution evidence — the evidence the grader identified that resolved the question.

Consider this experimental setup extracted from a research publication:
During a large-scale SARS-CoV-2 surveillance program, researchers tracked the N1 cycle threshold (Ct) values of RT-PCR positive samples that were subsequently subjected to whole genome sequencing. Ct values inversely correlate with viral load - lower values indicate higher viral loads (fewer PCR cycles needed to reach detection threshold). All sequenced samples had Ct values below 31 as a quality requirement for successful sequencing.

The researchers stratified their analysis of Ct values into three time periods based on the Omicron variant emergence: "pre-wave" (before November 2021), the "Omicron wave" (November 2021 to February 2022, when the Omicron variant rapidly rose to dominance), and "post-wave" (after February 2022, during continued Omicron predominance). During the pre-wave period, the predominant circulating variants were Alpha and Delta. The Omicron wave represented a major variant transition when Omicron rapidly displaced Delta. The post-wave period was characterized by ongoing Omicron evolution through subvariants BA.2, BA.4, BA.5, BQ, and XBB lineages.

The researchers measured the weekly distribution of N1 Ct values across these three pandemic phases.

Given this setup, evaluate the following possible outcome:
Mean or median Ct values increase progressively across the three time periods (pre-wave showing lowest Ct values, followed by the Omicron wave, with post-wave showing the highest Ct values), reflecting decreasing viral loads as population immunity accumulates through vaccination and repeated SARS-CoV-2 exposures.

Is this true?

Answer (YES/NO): NO